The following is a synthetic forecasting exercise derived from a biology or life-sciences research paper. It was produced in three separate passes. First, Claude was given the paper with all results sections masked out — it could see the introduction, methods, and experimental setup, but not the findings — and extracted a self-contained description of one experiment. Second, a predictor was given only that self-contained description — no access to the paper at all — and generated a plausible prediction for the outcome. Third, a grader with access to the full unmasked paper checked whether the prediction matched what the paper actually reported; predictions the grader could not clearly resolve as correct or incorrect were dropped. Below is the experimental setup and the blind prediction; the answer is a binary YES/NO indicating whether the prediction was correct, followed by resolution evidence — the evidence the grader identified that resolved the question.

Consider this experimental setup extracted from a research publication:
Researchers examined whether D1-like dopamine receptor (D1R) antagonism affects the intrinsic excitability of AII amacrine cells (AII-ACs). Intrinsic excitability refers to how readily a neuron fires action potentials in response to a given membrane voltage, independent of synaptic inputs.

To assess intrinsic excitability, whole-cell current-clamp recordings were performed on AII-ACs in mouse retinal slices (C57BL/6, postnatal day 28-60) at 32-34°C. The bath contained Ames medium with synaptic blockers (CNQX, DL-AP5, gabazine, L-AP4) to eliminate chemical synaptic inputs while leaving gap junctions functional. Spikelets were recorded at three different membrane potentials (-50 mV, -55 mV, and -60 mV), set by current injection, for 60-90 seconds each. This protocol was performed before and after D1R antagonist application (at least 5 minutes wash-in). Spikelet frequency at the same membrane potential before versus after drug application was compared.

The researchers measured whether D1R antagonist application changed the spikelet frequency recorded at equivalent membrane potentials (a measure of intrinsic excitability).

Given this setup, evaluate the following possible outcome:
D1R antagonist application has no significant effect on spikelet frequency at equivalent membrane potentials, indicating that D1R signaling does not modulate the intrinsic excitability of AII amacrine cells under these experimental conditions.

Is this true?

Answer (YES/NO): NO